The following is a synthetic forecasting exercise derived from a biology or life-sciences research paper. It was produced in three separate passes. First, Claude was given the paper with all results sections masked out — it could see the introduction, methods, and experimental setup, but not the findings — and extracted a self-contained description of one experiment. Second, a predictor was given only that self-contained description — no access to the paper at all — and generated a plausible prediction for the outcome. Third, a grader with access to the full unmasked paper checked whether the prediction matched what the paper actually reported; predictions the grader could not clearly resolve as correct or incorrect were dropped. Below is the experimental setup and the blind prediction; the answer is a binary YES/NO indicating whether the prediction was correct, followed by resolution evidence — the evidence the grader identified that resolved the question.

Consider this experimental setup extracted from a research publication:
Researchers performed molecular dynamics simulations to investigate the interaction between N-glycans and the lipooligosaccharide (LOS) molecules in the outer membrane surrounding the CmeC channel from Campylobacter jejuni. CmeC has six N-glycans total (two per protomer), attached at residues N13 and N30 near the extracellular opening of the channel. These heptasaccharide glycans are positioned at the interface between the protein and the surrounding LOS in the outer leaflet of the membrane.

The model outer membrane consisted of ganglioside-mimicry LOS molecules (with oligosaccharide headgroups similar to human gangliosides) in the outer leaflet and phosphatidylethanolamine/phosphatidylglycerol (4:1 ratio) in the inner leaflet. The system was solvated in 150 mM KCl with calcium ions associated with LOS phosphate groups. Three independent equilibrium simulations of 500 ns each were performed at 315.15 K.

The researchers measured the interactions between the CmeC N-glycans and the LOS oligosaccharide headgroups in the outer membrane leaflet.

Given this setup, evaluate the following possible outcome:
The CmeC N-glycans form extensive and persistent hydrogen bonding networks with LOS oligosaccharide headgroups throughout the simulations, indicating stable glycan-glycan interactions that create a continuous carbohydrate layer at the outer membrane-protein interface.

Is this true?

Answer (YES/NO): NO